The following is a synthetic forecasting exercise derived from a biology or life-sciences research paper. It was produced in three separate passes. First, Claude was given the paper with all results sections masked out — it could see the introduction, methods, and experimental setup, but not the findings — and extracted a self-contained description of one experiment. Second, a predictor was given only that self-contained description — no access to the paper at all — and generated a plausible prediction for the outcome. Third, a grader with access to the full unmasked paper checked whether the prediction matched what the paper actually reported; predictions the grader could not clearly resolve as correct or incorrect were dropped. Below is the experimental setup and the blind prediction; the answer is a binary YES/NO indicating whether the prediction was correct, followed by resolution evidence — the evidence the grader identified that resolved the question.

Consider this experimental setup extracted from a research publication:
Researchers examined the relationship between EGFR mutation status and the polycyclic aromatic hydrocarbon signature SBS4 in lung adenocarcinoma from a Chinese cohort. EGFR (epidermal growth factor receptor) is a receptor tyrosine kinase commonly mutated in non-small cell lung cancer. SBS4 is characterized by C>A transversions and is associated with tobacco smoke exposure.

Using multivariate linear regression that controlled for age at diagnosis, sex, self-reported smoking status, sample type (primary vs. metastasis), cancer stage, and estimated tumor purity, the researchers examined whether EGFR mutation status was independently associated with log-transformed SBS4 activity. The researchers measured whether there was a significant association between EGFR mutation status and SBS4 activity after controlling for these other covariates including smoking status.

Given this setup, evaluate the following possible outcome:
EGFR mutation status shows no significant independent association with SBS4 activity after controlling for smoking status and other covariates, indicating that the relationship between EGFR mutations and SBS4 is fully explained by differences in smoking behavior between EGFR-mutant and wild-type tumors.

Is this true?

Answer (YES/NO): NO